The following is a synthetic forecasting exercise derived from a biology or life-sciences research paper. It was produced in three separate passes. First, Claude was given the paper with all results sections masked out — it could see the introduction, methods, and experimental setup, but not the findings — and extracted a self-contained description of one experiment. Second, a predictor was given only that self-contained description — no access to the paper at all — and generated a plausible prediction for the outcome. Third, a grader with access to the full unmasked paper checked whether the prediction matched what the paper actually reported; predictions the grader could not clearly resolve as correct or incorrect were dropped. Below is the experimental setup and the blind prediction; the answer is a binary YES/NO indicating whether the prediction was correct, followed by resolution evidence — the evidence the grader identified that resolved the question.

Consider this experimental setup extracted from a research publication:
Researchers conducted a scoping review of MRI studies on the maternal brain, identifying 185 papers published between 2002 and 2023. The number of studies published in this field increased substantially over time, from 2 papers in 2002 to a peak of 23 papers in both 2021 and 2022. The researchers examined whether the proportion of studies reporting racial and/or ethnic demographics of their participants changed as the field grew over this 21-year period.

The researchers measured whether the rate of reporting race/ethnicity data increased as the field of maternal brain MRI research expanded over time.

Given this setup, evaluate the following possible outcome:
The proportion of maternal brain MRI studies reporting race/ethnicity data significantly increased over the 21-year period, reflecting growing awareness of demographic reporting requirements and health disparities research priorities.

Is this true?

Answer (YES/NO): NO